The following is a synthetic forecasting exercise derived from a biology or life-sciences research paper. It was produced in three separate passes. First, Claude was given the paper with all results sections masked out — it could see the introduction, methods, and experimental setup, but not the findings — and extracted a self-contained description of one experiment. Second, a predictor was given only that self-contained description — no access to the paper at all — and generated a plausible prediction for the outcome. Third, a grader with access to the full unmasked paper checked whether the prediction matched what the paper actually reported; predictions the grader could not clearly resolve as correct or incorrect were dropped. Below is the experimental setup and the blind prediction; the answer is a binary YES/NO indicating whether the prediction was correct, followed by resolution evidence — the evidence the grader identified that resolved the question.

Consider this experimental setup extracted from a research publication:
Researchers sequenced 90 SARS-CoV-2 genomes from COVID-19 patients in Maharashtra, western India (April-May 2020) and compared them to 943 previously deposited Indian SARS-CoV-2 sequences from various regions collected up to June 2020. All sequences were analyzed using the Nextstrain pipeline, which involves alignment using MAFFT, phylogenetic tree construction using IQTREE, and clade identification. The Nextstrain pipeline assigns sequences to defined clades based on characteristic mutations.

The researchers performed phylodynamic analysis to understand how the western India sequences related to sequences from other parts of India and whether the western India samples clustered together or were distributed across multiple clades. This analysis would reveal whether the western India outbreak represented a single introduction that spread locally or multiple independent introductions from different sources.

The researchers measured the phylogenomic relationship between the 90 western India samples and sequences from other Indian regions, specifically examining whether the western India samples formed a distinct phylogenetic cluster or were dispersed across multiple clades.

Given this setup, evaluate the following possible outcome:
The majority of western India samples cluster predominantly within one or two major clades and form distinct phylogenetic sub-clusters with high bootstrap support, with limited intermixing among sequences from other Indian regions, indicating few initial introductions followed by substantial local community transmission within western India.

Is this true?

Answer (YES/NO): NO